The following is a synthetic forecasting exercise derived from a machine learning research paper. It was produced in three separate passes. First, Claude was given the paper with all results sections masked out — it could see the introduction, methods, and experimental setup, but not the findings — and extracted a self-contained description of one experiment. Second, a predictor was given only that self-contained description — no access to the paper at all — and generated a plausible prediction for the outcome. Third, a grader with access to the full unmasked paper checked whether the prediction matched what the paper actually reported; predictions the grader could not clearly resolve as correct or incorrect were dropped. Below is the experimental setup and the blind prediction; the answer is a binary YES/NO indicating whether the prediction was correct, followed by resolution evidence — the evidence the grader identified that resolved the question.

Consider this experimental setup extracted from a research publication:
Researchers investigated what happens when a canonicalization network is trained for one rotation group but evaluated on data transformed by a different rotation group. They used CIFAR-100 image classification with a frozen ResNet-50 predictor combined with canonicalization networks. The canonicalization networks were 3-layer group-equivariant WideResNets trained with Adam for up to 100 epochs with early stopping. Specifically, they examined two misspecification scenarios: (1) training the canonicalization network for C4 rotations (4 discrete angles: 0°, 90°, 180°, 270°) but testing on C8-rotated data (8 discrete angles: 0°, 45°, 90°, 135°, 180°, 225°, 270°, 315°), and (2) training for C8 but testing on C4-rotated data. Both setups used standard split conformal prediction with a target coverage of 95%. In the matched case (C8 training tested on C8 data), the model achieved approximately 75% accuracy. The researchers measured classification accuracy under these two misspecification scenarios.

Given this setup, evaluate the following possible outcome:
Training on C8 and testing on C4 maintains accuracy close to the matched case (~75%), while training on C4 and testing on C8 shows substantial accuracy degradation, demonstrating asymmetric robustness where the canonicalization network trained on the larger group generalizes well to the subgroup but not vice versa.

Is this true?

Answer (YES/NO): YES